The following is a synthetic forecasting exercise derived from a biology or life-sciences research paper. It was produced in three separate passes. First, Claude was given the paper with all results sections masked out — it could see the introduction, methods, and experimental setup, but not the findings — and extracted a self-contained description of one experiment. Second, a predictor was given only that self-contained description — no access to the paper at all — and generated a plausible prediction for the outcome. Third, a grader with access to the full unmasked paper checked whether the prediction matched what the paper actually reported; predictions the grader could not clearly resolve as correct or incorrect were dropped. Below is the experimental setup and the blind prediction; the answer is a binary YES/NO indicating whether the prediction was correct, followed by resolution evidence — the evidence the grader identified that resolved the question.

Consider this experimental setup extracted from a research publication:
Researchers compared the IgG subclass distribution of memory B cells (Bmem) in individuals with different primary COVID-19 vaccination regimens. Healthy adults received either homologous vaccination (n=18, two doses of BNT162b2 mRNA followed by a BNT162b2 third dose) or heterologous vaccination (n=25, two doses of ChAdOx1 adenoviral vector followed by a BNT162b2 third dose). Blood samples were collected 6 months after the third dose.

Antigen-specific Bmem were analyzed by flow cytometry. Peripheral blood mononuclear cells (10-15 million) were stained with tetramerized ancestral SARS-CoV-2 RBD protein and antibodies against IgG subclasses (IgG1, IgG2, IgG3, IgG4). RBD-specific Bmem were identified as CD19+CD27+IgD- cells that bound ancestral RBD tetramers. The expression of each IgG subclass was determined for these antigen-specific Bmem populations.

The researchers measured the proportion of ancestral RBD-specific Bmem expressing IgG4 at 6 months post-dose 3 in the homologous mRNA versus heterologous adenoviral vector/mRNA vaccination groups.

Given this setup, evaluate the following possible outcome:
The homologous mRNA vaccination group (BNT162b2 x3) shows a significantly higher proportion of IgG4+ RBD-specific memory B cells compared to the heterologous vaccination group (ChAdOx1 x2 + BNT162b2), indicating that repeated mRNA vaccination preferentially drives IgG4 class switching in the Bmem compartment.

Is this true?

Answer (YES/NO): YES